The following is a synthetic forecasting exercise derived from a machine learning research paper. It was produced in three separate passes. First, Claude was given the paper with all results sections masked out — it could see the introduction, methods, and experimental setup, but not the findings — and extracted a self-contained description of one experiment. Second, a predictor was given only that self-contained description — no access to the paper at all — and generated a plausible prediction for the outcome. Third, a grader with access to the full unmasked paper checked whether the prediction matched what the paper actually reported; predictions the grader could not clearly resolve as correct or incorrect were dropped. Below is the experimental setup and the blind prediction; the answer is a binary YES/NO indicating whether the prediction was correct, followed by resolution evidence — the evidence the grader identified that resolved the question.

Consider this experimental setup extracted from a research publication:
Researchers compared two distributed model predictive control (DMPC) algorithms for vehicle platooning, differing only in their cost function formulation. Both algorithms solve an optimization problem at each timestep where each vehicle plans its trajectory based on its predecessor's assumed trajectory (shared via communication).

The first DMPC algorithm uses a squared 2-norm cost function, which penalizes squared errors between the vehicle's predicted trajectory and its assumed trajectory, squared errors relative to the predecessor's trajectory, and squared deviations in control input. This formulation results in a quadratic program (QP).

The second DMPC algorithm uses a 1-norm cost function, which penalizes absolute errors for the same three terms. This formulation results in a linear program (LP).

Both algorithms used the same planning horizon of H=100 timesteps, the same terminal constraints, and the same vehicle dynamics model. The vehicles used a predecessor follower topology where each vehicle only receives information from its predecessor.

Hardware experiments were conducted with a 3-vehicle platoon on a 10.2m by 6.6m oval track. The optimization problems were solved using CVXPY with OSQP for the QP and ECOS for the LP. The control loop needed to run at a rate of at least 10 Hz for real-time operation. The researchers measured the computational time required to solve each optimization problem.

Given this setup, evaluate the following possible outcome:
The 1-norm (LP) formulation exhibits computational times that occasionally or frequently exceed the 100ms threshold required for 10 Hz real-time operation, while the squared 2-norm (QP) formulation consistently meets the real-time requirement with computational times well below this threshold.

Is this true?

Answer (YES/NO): NO